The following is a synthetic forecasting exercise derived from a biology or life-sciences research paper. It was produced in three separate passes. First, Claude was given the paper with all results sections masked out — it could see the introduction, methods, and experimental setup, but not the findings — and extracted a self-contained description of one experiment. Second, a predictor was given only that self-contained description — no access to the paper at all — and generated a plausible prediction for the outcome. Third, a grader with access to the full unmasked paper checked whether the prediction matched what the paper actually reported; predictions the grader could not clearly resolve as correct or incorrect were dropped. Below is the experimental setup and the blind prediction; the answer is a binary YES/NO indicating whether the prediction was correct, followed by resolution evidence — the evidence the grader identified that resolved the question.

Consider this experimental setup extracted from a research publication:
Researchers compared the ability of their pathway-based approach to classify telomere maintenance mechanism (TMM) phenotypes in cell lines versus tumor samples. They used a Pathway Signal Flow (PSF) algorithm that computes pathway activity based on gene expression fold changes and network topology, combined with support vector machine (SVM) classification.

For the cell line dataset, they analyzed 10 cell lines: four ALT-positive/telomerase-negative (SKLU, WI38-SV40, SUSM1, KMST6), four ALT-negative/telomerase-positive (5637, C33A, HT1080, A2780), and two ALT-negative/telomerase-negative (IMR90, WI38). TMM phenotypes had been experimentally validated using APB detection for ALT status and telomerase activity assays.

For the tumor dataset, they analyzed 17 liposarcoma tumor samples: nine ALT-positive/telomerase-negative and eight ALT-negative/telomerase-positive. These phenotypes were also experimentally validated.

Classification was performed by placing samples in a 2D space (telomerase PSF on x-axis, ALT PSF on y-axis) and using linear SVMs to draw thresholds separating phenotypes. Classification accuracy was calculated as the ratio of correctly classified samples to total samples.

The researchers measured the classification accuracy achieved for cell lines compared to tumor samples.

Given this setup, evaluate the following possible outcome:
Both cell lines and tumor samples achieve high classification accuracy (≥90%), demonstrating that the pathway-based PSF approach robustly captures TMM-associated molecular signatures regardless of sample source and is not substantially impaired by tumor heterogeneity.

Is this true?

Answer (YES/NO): NO